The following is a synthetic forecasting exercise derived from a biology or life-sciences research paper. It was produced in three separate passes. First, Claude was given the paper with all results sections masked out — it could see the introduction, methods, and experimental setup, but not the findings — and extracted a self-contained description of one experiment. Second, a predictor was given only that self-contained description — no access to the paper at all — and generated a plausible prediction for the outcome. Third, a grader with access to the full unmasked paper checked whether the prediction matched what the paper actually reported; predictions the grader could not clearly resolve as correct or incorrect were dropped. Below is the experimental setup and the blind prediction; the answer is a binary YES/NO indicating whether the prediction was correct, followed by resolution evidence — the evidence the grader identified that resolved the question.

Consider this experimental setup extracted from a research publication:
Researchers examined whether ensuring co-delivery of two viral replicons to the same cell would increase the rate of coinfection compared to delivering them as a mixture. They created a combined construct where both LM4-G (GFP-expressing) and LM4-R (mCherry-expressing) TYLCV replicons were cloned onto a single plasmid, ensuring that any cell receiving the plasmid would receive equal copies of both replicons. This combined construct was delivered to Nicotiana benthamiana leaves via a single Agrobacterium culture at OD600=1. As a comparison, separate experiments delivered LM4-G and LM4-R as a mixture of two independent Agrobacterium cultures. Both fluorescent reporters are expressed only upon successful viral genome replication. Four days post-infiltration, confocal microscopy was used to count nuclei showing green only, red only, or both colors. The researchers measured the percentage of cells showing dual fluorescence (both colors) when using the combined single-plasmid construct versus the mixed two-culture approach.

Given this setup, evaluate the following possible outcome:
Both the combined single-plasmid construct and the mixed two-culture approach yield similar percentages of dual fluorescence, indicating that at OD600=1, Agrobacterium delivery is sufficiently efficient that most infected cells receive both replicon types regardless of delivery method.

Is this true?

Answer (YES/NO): YES